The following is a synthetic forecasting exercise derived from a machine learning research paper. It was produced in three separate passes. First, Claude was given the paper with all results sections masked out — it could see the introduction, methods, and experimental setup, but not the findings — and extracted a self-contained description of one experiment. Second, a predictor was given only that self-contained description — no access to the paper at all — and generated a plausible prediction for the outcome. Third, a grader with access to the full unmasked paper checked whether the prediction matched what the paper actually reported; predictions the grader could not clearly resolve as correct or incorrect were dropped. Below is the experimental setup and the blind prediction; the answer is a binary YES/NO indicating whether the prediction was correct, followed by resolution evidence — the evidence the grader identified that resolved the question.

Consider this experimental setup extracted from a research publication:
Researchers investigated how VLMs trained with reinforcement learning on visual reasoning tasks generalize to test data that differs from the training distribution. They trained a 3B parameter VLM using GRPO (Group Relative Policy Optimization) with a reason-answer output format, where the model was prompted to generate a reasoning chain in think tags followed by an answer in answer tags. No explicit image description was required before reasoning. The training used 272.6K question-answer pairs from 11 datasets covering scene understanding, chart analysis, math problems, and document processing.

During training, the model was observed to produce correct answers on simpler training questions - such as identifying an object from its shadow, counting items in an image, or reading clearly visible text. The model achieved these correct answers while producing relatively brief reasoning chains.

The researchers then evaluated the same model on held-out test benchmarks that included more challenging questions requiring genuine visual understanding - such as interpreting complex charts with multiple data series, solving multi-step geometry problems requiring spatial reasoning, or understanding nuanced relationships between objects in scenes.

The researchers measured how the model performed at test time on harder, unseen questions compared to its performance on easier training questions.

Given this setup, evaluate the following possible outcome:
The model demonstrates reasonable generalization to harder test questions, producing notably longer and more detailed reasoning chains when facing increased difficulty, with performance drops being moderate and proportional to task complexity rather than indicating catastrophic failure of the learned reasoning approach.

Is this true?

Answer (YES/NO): NO